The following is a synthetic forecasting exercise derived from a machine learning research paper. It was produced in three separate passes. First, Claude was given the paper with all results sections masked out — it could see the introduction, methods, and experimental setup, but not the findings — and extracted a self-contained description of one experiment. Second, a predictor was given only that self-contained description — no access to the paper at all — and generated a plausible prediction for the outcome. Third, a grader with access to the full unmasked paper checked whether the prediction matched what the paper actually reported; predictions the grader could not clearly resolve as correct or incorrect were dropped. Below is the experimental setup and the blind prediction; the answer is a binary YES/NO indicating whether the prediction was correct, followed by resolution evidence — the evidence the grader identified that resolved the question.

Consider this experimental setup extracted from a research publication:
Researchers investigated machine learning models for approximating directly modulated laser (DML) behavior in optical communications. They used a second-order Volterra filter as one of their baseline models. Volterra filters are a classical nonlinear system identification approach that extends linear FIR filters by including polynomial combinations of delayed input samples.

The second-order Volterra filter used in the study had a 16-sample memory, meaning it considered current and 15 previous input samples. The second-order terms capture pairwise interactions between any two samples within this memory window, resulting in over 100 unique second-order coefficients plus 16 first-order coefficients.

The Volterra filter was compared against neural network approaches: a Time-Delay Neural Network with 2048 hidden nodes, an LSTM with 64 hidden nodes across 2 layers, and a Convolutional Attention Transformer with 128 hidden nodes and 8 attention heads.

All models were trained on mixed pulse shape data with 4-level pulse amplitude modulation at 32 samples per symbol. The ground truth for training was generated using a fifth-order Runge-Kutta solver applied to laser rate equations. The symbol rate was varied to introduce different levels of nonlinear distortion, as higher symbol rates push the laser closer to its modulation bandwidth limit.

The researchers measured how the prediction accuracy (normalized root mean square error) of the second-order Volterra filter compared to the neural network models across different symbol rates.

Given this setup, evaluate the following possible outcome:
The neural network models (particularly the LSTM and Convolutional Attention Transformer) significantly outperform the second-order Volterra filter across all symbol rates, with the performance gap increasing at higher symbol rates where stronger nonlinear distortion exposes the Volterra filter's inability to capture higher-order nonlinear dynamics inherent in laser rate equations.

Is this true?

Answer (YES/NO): NO